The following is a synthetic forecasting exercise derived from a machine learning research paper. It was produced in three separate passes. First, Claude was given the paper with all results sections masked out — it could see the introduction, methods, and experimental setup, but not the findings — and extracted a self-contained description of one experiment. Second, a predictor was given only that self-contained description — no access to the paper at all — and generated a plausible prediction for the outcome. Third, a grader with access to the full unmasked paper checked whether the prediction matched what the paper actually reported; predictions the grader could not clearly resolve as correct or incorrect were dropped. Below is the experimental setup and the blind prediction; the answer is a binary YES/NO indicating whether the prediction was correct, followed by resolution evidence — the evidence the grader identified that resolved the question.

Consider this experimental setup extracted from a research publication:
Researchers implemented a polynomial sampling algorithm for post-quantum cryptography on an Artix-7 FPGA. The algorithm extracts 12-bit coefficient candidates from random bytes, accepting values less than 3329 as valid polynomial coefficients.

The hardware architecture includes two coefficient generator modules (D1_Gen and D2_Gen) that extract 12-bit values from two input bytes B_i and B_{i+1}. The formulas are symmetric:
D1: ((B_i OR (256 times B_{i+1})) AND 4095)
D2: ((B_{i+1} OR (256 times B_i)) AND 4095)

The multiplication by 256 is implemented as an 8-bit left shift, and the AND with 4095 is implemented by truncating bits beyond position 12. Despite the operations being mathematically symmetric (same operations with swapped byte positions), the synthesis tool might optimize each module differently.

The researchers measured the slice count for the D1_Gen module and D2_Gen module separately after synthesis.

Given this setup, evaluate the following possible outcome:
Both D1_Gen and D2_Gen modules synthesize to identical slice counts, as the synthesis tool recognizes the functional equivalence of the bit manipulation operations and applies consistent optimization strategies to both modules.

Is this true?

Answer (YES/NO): NO